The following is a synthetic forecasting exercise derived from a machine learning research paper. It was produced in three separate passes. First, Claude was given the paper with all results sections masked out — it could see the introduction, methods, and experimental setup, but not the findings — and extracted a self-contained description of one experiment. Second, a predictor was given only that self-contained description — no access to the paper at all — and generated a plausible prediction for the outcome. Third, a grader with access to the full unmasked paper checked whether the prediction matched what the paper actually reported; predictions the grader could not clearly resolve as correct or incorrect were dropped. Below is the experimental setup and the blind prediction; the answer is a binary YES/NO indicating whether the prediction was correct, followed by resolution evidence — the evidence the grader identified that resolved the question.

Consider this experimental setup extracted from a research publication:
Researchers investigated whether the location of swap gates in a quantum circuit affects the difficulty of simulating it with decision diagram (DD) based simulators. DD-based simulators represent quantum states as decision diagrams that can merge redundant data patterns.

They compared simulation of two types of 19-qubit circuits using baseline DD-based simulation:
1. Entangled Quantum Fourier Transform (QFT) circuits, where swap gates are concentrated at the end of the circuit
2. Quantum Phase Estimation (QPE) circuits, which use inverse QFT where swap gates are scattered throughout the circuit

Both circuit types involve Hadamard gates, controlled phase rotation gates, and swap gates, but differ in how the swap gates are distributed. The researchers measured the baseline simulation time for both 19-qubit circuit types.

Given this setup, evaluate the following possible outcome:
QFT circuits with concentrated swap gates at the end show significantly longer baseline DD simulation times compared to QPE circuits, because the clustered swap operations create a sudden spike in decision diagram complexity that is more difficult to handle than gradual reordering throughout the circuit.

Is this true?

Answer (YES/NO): YES